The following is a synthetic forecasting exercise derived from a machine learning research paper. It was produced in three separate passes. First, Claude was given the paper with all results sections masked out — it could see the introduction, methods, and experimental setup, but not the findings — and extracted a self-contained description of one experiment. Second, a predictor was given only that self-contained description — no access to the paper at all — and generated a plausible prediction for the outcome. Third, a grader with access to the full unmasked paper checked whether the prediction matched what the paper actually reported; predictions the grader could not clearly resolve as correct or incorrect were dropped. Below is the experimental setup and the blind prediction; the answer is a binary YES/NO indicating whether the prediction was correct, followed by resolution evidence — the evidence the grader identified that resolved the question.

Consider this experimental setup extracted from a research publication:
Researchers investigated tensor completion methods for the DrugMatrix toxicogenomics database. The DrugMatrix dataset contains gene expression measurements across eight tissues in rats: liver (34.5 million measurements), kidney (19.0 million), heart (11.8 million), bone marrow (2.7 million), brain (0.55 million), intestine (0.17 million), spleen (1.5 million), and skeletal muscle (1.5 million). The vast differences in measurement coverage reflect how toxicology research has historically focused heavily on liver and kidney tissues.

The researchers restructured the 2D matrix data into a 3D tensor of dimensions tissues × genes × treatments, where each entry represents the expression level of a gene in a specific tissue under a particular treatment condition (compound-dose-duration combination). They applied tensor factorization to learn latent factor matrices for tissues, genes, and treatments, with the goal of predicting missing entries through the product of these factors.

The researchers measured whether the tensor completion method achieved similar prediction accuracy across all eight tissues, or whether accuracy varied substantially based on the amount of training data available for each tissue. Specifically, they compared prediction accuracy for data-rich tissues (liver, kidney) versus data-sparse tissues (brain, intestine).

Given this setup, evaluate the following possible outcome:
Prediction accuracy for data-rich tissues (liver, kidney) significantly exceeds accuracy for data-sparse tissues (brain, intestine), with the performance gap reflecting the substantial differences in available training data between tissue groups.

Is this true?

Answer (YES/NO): YES